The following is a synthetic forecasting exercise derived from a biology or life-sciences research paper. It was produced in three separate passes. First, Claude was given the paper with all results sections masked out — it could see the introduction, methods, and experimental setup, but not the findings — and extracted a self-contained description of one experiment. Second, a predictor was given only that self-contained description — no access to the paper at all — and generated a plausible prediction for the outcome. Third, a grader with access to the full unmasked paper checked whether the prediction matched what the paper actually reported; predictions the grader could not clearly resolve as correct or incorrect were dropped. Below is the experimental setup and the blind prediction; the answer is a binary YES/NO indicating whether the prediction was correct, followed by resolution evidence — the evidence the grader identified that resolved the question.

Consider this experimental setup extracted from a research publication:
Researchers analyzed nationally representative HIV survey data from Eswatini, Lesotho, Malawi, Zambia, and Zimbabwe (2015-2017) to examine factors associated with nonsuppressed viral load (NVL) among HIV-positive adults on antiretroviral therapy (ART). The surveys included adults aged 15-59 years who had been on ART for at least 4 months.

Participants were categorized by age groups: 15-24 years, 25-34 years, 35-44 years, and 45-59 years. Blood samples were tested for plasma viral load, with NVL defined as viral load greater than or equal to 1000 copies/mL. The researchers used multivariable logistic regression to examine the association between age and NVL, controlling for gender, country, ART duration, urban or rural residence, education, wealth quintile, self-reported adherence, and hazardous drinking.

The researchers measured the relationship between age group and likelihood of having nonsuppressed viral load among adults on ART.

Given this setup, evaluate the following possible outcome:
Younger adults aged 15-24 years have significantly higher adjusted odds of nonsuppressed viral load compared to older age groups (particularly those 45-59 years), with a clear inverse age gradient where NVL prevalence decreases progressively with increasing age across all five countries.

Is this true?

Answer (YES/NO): NO